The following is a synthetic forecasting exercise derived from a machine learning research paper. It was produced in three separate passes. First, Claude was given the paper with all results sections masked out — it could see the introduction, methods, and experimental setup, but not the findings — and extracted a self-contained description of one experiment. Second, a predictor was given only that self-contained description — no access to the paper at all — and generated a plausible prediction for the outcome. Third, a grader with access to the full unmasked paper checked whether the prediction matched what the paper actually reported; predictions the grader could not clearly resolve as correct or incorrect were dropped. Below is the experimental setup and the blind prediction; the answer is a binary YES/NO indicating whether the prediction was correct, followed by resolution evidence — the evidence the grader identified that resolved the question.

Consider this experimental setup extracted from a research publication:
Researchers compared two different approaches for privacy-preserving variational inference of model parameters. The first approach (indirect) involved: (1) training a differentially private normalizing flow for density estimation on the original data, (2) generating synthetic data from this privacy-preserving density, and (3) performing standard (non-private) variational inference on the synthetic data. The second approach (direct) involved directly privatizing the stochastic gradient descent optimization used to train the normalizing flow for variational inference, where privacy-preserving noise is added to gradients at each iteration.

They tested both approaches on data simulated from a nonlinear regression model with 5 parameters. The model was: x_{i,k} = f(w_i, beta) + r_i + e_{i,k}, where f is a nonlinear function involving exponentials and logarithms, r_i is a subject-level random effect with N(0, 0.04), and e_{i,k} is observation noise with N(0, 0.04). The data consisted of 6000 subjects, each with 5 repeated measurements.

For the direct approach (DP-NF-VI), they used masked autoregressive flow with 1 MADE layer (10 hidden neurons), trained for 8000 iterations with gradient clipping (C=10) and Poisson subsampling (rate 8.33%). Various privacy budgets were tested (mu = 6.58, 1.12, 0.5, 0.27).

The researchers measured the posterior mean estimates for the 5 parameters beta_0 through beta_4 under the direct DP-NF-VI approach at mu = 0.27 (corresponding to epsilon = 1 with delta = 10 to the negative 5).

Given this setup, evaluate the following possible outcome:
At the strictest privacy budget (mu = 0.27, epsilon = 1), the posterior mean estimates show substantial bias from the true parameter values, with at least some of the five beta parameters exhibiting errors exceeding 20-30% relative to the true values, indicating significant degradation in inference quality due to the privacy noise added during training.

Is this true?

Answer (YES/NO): NO